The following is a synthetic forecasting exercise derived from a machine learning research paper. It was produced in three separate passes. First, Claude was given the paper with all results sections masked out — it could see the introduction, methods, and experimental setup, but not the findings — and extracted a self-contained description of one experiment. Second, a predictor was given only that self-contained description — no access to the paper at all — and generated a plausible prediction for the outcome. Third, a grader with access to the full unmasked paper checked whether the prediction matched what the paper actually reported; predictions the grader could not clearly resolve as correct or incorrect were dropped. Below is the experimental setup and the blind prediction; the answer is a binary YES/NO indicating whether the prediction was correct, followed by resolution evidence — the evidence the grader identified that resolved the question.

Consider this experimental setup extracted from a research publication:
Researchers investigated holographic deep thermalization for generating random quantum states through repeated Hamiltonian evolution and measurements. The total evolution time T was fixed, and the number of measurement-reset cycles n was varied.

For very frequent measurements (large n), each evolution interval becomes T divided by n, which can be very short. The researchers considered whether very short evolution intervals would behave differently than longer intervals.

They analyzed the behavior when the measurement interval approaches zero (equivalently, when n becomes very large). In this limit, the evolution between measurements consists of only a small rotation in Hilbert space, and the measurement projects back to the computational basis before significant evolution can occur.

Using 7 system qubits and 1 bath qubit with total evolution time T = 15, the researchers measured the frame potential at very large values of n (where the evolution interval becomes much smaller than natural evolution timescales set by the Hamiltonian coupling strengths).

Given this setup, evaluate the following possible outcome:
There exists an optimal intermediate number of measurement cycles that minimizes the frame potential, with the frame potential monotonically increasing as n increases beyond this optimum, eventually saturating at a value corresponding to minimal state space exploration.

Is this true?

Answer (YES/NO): NO